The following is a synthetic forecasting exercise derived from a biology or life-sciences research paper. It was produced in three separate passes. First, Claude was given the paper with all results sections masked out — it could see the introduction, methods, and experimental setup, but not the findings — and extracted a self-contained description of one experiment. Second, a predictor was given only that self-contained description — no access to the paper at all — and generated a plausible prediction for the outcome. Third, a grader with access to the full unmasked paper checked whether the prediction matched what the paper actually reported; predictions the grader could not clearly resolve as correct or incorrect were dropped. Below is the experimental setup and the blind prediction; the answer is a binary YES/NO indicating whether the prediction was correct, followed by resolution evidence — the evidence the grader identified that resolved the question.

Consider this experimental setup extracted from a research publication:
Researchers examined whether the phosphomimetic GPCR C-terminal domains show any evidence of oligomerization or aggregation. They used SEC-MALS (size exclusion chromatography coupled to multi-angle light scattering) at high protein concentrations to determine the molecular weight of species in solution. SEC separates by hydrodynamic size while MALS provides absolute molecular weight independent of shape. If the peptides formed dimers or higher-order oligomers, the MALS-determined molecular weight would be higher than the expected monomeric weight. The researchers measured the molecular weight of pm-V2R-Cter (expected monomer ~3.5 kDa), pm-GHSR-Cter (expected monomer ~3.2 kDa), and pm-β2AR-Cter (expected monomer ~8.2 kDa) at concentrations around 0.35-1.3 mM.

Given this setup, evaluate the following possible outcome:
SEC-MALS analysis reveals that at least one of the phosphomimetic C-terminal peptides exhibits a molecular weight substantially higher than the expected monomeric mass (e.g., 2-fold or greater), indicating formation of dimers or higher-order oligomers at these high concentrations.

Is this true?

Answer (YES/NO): NO